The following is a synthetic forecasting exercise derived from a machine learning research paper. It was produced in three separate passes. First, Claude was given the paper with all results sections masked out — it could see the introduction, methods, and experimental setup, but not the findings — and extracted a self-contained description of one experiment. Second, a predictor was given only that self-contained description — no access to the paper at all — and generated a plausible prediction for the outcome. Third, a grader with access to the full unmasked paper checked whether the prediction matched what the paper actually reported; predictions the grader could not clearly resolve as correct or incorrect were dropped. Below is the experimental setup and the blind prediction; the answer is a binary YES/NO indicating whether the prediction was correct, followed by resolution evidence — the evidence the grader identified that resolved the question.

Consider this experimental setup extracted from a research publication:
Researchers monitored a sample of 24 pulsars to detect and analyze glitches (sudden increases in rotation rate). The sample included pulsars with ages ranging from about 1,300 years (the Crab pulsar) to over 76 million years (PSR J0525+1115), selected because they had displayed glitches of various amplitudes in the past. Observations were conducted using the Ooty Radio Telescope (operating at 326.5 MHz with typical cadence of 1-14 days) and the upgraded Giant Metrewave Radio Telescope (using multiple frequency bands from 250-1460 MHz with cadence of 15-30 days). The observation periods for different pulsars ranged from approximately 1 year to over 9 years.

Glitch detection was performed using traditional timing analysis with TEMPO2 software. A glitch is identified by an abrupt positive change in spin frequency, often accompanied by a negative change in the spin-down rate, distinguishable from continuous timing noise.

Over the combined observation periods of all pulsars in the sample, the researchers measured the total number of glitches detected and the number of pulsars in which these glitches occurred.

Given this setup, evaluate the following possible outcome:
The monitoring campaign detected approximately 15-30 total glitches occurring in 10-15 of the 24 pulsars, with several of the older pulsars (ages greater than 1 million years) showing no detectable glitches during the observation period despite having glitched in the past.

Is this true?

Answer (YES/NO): NO